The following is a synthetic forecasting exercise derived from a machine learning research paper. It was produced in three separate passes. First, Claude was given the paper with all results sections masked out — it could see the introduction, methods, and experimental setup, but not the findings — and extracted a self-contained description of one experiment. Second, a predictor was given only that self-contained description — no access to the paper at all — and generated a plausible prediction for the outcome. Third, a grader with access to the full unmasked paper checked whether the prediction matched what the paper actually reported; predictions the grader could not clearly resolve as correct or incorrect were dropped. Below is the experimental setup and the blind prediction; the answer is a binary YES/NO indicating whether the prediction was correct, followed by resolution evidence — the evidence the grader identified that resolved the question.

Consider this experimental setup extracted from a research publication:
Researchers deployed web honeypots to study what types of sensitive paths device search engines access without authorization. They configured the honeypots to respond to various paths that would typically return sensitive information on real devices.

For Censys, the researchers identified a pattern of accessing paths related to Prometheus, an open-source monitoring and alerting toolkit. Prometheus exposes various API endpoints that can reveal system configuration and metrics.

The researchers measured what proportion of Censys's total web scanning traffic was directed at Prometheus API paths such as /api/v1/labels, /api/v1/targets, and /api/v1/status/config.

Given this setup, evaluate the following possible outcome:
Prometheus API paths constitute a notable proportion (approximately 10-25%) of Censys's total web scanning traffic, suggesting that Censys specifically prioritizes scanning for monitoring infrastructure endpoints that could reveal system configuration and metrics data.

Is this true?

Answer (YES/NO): NO